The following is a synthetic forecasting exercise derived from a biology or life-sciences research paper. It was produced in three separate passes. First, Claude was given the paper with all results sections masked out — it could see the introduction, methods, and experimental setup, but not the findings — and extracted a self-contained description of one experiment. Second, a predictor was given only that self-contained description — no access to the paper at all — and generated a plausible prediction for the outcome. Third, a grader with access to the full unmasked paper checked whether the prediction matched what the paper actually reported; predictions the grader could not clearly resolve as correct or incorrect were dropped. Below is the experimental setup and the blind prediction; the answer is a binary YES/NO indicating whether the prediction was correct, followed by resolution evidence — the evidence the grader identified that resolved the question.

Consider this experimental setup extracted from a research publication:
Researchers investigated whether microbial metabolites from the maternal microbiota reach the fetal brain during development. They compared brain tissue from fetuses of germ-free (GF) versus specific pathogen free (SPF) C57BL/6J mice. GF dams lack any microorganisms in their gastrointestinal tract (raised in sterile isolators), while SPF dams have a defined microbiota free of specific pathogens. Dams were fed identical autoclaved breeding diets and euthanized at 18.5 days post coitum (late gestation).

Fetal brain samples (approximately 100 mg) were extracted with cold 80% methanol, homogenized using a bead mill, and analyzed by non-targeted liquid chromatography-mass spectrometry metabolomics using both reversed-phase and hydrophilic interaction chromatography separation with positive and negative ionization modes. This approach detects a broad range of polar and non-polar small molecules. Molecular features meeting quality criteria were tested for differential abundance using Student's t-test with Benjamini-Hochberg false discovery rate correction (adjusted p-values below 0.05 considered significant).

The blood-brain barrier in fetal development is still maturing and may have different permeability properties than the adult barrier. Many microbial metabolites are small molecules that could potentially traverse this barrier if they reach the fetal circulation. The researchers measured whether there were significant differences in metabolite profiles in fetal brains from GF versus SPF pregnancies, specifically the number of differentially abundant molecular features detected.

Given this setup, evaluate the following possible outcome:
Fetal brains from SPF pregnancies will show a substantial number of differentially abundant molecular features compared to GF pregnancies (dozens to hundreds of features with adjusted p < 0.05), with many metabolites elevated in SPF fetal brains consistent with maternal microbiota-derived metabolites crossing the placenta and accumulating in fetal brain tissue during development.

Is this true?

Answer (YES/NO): YES